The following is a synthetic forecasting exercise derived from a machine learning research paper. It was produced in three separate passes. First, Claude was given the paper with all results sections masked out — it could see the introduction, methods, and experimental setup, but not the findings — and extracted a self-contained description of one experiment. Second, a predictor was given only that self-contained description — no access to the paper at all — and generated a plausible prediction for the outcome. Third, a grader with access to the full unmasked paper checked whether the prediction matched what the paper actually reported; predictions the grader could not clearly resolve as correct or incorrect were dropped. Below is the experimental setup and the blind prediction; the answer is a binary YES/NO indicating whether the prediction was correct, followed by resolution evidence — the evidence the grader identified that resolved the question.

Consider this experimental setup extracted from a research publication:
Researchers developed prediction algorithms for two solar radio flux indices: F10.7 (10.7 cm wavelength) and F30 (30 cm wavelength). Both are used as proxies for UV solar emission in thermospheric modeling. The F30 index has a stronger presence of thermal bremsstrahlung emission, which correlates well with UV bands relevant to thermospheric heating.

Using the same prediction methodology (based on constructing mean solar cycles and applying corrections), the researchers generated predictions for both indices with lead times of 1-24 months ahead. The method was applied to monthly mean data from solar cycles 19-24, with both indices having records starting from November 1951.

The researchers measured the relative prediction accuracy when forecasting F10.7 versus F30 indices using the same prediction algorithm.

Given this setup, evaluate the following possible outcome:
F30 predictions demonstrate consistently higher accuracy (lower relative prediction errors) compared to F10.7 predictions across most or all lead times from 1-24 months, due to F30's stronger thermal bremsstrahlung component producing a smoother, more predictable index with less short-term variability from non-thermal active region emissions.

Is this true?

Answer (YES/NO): YES